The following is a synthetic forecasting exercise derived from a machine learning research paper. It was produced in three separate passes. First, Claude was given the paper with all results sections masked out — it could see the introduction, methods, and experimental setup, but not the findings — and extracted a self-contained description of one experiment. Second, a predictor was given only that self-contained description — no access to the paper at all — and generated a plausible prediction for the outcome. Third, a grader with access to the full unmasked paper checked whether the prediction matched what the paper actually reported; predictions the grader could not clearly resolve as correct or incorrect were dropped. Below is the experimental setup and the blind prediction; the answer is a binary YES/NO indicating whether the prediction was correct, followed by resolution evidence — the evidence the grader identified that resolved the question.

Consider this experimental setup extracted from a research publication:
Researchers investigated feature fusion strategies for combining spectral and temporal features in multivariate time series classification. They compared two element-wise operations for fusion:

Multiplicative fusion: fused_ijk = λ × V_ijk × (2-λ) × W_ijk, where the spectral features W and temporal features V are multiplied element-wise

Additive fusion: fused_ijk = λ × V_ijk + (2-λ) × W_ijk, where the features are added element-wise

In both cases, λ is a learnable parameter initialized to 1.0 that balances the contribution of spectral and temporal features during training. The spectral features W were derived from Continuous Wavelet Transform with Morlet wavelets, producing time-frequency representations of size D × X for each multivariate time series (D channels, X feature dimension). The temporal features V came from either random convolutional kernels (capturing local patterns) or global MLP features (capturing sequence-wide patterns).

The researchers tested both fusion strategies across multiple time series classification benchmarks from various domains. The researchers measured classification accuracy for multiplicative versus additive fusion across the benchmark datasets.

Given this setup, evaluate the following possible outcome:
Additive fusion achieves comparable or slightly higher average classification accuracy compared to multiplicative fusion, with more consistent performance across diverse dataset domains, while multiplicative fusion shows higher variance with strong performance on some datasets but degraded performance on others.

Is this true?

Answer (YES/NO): NO